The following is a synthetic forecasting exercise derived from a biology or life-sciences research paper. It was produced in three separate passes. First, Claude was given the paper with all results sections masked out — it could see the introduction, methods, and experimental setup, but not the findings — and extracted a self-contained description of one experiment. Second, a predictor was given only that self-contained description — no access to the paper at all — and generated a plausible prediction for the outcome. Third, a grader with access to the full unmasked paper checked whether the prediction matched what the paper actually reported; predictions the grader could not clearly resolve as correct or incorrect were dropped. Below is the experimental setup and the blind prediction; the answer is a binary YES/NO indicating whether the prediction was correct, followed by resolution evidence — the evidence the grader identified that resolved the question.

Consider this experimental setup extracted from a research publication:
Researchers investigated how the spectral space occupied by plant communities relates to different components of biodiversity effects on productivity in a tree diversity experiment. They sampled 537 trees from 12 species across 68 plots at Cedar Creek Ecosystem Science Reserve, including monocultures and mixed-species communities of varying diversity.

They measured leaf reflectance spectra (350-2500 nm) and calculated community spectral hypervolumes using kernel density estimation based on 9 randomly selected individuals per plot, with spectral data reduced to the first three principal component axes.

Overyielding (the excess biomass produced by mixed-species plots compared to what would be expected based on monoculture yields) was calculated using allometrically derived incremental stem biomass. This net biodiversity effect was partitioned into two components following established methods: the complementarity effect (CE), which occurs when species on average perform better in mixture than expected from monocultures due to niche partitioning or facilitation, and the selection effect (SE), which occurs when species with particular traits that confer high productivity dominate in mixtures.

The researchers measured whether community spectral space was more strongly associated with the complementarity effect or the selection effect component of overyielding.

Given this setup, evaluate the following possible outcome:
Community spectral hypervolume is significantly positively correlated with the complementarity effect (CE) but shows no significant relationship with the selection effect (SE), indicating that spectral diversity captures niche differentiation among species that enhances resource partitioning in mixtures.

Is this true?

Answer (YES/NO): NO